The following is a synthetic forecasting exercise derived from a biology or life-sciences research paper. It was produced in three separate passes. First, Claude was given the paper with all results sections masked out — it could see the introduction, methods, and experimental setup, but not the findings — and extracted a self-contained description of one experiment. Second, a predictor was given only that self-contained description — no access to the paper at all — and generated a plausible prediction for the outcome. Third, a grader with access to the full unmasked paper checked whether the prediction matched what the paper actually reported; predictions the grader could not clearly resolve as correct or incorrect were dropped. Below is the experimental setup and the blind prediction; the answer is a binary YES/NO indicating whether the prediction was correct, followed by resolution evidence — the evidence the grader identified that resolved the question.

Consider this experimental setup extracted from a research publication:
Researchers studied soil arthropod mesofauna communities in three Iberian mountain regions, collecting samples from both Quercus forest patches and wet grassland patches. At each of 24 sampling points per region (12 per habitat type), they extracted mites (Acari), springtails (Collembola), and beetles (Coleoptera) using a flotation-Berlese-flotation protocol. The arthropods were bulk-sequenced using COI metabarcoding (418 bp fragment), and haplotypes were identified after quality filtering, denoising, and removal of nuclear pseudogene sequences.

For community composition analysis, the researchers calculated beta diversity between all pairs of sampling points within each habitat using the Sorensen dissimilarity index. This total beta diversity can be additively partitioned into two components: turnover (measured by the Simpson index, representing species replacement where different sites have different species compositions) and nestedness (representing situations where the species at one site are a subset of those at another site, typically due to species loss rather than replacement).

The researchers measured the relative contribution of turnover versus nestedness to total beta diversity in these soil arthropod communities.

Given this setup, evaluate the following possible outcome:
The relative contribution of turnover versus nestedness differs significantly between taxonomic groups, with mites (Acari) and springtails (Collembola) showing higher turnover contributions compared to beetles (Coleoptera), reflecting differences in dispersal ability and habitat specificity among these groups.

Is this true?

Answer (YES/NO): NO